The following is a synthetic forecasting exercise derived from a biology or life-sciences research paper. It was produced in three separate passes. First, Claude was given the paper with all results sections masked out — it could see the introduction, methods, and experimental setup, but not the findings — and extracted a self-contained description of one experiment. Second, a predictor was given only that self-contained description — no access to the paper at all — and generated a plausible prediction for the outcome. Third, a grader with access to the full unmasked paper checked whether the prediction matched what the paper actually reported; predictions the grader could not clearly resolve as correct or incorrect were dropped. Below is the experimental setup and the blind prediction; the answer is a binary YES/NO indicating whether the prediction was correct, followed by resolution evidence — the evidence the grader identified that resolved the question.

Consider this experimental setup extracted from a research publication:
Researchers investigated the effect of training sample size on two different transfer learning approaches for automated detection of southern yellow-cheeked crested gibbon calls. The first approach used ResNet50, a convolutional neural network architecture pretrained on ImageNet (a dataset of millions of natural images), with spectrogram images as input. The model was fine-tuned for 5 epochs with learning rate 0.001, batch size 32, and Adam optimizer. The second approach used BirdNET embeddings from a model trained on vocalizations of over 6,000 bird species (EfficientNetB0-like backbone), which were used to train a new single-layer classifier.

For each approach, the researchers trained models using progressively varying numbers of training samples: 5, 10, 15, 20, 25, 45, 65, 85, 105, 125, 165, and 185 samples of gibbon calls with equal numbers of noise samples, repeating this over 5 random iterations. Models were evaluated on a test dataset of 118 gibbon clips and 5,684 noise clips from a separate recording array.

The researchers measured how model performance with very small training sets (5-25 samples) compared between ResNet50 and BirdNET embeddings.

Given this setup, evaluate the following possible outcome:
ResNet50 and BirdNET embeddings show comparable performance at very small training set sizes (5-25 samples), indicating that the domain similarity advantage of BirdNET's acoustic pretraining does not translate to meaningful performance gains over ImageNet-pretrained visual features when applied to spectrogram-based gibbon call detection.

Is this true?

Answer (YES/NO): NO